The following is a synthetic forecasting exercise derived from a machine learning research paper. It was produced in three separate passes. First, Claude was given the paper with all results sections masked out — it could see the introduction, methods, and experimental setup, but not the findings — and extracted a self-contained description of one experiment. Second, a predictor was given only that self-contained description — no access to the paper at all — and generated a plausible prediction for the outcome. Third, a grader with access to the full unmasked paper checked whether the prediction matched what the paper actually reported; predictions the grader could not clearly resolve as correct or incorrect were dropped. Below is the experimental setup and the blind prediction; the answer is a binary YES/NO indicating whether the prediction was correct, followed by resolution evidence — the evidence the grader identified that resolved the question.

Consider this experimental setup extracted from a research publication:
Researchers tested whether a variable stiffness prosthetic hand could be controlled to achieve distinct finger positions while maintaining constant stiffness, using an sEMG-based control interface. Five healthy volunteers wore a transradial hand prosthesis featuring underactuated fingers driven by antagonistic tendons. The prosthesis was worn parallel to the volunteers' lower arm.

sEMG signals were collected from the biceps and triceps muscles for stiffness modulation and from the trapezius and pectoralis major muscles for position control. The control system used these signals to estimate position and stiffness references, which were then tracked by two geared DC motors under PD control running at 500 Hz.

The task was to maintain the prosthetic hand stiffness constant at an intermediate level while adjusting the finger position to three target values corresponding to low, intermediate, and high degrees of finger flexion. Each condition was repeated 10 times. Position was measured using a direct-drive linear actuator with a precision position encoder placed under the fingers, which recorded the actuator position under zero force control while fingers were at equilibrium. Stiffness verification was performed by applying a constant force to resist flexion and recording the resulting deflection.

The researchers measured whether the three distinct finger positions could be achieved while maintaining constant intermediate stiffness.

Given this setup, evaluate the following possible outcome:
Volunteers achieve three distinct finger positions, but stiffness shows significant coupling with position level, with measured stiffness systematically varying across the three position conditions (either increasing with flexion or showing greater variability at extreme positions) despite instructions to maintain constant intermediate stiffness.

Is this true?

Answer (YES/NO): NO